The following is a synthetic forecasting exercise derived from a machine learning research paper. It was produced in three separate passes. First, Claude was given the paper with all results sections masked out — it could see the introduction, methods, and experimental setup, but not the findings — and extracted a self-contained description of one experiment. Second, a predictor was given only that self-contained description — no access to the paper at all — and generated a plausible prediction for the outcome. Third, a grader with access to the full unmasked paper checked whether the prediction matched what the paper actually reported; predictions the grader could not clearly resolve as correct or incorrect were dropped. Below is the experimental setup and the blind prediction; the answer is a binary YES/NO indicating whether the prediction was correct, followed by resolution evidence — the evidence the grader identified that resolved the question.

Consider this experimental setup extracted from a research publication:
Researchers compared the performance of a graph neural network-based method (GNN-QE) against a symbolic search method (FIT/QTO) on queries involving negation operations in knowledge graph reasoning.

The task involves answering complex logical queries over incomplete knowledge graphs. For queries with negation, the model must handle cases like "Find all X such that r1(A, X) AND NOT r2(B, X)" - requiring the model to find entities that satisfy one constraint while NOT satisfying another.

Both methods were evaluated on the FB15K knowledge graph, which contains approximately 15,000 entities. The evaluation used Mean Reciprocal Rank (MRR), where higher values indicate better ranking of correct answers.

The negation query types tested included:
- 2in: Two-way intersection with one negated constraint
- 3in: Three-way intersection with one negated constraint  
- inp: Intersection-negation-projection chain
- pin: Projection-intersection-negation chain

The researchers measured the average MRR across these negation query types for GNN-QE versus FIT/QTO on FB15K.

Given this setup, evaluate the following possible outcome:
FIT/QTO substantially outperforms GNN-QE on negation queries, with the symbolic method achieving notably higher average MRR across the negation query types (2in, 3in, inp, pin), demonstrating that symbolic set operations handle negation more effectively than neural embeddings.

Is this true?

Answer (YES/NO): NO